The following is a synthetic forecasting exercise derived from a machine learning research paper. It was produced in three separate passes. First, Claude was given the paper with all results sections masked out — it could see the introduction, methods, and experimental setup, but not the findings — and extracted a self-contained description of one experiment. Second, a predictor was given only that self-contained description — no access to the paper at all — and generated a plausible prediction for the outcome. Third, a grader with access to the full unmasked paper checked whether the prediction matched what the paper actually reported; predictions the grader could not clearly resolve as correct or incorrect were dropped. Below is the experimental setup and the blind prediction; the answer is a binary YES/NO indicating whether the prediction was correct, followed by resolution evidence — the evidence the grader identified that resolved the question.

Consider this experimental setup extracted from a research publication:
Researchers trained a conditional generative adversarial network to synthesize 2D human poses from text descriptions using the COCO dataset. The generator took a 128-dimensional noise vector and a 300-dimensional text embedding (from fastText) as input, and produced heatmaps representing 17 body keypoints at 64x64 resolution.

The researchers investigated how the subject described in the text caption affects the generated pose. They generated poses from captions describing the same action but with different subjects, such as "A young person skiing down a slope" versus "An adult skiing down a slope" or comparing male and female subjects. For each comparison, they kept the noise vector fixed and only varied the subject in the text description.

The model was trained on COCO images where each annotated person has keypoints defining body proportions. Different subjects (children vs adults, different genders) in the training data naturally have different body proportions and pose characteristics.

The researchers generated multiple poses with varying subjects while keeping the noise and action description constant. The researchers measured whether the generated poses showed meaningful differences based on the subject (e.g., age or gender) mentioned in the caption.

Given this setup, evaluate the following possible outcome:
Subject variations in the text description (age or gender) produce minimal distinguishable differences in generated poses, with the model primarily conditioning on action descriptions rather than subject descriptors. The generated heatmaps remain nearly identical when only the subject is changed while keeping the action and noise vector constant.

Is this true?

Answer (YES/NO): YES